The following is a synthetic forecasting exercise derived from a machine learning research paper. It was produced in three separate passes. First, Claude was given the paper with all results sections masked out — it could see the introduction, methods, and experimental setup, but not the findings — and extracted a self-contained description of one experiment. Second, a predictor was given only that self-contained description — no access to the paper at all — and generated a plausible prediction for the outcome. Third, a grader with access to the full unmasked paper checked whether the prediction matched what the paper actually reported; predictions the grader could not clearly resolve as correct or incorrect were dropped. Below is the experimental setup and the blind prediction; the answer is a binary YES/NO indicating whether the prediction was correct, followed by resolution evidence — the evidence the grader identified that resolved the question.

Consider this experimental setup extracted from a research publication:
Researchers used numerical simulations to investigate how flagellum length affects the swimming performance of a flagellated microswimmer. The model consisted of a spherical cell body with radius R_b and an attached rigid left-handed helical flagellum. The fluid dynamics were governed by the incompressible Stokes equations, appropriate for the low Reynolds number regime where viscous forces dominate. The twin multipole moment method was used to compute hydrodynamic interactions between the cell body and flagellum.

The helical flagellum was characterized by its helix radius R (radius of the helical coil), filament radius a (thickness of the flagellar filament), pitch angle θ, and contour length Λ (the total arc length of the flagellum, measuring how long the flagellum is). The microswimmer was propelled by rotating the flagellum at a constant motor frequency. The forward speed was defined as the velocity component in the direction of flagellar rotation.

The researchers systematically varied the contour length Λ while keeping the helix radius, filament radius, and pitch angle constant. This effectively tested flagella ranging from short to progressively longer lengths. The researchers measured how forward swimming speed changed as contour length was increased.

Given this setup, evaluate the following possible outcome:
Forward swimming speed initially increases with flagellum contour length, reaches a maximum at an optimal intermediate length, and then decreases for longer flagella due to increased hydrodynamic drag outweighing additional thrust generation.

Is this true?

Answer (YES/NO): NO